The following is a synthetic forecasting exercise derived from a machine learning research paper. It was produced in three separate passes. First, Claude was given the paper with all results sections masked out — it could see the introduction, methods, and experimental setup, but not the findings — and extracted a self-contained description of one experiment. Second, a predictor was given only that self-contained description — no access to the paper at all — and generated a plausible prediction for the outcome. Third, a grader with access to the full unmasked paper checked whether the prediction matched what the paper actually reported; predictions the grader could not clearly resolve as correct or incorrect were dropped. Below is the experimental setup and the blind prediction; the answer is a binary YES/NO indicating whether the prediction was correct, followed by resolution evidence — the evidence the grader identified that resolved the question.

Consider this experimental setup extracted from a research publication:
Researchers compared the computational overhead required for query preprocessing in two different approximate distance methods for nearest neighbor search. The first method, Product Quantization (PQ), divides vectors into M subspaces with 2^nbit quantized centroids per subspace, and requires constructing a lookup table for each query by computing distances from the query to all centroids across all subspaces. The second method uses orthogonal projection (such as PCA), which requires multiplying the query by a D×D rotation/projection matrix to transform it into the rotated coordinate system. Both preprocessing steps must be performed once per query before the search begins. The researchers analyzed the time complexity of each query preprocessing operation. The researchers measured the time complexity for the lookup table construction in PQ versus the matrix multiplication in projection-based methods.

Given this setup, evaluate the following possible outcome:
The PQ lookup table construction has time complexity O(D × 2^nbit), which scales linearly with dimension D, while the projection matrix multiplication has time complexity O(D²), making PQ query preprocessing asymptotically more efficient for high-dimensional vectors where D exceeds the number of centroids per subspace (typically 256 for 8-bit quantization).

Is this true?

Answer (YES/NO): YES